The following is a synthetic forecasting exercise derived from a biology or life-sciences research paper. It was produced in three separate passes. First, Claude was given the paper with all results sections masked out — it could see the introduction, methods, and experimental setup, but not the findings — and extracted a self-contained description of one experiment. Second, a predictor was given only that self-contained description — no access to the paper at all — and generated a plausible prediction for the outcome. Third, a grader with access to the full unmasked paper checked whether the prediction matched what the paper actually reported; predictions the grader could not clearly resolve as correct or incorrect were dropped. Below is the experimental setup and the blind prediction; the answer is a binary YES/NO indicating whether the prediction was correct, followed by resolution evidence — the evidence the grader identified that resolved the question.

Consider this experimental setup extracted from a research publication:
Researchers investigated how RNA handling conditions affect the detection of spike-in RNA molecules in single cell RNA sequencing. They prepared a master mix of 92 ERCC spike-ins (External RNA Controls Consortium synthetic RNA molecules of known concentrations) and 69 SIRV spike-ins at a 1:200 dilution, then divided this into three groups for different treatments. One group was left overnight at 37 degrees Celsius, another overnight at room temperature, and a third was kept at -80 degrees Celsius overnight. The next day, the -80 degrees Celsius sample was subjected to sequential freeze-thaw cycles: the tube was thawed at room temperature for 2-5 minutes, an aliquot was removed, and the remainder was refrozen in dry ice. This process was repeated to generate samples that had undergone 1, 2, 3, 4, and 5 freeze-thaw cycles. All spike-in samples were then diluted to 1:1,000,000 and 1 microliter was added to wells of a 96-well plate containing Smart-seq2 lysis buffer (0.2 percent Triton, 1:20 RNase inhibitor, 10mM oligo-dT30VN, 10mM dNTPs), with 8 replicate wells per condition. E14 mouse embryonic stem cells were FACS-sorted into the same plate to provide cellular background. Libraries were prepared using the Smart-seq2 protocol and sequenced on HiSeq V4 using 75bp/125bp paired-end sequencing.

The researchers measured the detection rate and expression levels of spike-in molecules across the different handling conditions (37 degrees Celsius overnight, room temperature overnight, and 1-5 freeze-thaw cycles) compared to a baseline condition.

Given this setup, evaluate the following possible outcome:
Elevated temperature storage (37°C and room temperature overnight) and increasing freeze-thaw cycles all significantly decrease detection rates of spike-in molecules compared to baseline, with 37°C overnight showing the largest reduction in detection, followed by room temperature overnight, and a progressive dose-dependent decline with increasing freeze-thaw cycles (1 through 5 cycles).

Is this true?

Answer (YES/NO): NO